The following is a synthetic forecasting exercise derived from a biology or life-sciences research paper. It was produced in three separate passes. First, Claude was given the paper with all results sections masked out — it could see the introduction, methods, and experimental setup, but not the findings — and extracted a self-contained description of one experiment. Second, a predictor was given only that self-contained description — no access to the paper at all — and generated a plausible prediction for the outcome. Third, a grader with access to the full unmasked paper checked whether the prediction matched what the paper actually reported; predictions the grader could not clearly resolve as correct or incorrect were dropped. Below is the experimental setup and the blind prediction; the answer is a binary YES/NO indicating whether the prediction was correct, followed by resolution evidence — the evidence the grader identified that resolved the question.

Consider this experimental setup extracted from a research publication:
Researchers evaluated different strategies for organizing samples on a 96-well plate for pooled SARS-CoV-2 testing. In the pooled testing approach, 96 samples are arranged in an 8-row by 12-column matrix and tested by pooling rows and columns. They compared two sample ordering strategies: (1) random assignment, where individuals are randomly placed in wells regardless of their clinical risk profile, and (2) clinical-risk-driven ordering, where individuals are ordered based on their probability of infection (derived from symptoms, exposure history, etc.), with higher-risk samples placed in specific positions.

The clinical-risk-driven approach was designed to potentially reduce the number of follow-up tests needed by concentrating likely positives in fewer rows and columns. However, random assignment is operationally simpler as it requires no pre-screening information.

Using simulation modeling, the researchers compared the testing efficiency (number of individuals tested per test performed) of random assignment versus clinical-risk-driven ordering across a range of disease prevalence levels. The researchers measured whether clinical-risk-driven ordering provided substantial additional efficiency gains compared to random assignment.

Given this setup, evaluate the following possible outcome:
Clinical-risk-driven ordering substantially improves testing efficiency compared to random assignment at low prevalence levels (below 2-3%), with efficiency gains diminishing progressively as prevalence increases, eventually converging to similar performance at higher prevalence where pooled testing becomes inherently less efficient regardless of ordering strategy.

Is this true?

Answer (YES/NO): NO